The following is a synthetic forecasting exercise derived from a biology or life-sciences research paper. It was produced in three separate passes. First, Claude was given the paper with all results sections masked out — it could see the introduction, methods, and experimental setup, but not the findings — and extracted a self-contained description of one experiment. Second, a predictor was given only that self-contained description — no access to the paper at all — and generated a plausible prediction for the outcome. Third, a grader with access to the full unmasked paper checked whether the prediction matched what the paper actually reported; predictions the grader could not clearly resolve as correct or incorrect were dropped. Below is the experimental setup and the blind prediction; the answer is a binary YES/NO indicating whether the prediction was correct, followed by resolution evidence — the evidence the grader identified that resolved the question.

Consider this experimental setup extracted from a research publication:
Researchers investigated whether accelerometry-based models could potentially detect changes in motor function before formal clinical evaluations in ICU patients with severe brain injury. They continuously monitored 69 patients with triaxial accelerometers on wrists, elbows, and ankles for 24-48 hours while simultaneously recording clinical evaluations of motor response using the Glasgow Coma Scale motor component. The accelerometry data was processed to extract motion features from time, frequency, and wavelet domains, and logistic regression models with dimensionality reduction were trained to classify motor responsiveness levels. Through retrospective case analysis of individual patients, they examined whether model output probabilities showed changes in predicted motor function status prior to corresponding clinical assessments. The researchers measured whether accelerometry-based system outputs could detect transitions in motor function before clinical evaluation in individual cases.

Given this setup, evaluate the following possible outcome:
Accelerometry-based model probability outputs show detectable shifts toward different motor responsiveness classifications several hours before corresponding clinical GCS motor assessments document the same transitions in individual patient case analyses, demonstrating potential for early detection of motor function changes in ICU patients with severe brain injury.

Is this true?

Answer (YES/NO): YES